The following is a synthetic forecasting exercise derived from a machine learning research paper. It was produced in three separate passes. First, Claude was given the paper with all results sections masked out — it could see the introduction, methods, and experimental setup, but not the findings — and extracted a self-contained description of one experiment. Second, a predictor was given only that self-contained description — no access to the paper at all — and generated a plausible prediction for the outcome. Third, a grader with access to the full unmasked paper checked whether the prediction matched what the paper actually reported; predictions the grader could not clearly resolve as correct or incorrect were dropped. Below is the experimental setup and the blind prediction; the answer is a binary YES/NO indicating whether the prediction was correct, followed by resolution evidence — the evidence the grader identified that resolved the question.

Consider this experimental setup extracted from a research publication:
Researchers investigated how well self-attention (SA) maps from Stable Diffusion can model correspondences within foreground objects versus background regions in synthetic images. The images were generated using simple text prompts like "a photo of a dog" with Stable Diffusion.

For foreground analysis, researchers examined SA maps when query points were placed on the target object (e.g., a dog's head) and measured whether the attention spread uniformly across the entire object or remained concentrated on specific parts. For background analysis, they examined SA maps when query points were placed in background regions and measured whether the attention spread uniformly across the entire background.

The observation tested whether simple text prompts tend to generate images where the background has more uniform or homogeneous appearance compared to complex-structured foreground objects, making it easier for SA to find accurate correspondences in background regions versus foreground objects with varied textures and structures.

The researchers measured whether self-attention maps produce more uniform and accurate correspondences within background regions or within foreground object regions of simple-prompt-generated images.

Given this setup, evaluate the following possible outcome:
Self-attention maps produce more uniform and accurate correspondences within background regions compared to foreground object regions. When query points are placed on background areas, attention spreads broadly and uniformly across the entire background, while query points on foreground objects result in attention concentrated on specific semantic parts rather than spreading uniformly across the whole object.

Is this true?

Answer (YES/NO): YES